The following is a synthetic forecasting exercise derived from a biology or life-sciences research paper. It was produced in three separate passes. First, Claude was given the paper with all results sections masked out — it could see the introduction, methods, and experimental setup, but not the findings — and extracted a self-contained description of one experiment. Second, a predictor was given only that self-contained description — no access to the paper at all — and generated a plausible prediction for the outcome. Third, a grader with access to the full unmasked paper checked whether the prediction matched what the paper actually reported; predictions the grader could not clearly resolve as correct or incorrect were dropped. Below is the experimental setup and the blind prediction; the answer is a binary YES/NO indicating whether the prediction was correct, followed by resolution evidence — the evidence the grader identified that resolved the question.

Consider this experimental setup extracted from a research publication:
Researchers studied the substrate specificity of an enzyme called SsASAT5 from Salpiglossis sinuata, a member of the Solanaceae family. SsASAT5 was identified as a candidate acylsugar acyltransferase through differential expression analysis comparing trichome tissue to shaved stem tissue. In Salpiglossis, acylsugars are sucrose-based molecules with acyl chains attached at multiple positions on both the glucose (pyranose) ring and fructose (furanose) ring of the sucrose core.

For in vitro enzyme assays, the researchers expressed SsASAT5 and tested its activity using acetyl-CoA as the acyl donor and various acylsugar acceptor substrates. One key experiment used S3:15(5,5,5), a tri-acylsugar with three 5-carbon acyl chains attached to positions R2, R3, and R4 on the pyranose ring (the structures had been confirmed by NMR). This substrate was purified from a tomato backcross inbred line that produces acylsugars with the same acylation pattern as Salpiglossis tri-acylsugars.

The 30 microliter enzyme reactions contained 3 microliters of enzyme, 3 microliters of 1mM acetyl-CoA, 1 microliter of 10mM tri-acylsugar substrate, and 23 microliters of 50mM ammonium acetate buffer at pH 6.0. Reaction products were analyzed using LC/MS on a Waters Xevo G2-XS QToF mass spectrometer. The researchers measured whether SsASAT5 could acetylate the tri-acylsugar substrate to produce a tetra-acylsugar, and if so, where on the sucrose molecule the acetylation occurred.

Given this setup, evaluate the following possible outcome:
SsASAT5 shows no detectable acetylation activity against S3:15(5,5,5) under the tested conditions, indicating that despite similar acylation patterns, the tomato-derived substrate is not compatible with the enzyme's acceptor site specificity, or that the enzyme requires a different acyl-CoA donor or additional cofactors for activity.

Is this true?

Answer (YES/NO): NO